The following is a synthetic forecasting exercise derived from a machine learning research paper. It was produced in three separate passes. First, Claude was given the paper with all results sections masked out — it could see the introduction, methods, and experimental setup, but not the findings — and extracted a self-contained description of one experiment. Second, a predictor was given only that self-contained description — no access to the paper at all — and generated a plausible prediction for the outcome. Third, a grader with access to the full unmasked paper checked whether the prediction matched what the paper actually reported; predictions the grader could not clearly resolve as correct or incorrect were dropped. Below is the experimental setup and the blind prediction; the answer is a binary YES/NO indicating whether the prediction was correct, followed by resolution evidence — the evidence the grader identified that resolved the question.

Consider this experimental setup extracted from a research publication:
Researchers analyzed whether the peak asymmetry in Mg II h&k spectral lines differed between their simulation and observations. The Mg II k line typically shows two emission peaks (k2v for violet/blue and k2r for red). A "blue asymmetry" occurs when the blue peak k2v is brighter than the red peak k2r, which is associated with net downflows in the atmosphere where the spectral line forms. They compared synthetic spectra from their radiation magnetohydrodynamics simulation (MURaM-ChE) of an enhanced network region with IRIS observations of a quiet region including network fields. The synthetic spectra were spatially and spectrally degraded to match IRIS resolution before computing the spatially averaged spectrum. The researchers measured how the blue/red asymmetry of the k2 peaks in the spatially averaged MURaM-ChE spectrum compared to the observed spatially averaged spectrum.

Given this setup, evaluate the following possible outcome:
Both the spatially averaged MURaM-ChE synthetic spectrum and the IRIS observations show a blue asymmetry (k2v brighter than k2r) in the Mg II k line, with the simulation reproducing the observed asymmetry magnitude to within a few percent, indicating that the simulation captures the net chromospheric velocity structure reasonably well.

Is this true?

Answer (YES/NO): YES